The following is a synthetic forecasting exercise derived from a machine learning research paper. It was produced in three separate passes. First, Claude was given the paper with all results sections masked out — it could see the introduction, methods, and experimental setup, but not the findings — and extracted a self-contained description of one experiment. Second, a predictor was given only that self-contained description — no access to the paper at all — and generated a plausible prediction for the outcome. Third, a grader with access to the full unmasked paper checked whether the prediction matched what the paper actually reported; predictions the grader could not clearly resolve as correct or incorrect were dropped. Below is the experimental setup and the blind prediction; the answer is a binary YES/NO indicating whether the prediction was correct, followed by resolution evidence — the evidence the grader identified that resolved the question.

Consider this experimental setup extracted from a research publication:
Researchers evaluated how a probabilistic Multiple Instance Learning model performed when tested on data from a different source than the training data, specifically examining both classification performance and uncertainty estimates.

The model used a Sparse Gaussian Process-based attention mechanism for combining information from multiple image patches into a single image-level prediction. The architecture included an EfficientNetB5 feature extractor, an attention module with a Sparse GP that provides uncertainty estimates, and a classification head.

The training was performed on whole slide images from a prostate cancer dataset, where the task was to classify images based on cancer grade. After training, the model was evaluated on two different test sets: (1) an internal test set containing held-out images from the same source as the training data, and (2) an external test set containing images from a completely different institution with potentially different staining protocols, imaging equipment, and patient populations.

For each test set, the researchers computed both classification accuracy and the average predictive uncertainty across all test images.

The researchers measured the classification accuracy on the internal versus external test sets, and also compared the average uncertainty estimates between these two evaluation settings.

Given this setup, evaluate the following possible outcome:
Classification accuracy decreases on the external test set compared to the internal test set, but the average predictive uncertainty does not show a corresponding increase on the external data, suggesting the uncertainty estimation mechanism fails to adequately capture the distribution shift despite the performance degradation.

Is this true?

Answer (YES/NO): NO